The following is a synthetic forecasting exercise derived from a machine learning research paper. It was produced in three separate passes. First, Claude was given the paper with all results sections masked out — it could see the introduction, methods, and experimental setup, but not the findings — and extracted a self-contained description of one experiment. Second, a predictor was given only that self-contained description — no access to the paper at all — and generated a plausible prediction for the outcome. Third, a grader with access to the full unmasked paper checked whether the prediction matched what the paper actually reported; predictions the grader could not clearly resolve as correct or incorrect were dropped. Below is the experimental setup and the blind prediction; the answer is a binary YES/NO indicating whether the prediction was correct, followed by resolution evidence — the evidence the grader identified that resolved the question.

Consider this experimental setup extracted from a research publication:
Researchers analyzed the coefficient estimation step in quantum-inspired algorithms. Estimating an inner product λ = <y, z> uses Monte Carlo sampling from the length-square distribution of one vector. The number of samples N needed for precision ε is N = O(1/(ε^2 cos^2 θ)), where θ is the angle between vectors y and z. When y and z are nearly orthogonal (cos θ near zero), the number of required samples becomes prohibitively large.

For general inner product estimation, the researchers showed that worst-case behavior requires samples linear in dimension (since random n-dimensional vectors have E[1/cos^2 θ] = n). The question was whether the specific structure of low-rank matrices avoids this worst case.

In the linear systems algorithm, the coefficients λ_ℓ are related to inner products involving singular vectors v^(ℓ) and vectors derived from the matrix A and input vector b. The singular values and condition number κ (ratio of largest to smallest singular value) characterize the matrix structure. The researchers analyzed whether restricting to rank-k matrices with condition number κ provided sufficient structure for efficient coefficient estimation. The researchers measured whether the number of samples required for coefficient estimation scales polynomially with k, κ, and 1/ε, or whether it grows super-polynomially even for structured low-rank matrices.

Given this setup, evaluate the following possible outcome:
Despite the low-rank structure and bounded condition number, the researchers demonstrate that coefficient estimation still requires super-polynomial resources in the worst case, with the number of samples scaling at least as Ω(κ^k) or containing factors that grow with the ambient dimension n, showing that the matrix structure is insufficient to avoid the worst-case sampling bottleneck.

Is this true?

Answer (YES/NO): NO